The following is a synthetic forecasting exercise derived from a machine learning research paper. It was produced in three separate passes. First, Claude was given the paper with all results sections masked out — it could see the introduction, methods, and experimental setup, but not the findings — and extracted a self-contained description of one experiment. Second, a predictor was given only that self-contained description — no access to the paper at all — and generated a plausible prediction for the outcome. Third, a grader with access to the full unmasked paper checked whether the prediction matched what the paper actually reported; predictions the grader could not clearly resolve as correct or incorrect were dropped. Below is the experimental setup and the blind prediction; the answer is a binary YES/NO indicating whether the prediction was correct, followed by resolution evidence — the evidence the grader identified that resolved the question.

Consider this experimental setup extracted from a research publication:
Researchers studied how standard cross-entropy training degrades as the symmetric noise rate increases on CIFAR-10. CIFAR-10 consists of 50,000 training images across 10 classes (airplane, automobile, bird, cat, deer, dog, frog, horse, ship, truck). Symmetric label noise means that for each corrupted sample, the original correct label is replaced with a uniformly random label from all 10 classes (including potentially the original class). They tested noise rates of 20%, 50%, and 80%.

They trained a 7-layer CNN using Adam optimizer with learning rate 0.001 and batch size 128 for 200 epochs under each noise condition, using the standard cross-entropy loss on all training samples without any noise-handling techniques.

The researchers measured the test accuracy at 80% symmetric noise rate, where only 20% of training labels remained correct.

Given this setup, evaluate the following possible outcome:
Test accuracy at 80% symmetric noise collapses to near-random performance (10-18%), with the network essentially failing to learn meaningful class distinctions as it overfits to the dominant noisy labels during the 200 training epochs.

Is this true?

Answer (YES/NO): NO